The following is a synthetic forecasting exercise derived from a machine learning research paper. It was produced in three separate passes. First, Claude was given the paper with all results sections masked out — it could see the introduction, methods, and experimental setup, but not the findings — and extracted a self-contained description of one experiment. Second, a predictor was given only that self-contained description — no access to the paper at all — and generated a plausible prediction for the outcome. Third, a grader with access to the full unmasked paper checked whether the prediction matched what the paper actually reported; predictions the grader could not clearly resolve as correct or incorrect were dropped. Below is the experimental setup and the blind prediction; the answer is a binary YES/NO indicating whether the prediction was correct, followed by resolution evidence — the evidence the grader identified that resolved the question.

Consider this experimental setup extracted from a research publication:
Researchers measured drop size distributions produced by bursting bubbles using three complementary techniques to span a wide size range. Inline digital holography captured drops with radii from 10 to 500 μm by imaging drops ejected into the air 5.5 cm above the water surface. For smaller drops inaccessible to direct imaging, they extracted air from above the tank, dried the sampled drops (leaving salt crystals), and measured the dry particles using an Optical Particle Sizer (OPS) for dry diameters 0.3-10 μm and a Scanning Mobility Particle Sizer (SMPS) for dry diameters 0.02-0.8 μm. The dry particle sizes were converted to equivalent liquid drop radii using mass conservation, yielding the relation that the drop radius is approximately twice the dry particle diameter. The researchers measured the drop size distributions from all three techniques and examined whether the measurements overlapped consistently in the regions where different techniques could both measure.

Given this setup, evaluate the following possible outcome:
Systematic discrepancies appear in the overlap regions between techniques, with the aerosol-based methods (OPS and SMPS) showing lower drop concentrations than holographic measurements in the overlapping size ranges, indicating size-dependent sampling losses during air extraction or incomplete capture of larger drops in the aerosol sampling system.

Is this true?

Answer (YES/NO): NO